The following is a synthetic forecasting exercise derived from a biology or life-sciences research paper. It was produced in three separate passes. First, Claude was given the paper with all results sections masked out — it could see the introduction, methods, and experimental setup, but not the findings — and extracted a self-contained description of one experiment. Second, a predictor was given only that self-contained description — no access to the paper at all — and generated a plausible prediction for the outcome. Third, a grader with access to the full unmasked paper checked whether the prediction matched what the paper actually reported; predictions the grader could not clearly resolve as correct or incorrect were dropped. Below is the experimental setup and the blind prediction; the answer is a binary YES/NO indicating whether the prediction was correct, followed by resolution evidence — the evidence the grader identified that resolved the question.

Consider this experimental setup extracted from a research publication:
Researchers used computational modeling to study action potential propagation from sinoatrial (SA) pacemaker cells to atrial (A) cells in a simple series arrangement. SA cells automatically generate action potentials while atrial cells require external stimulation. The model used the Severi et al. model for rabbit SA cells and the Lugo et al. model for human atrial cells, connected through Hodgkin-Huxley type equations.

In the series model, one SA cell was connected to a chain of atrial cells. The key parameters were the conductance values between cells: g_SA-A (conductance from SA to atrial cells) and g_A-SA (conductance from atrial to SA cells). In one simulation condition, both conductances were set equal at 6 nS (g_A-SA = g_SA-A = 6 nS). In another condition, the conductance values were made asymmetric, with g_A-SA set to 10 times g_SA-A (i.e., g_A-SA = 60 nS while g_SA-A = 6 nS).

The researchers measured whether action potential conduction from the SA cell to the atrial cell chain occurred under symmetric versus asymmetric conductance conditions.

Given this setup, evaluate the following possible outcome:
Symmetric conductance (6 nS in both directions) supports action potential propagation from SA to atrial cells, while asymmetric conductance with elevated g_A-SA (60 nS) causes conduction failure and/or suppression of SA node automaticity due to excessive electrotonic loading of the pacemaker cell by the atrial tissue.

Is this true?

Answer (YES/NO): NO